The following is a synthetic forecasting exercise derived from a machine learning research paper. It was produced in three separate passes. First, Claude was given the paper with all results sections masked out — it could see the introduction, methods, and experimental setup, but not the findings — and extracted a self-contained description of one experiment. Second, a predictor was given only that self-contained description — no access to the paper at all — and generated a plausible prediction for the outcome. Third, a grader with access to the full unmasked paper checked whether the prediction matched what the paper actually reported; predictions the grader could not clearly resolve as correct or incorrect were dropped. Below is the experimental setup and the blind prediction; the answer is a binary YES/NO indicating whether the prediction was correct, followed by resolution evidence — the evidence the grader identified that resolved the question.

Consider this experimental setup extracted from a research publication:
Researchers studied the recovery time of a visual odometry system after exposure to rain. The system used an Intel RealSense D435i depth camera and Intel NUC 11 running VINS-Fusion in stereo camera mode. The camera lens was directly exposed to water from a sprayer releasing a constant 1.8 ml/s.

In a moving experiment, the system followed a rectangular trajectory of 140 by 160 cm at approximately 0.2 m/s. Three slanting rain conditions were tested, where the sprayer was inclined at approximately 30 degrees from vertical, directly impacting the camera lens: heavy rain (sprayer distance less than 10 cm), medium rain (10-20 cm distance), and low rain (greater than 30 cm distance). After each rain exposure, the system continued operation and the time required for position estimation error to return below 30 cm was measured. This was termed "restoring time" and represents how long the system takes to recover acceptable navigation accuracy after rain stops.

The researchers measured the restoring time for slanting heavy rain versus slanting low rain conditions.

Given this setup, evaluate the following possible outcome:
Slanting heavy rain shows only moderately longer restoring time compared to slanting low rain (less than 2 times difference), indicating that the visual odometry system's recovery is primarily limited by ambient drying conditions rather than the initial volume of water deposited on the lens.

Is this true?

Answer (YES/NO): NO